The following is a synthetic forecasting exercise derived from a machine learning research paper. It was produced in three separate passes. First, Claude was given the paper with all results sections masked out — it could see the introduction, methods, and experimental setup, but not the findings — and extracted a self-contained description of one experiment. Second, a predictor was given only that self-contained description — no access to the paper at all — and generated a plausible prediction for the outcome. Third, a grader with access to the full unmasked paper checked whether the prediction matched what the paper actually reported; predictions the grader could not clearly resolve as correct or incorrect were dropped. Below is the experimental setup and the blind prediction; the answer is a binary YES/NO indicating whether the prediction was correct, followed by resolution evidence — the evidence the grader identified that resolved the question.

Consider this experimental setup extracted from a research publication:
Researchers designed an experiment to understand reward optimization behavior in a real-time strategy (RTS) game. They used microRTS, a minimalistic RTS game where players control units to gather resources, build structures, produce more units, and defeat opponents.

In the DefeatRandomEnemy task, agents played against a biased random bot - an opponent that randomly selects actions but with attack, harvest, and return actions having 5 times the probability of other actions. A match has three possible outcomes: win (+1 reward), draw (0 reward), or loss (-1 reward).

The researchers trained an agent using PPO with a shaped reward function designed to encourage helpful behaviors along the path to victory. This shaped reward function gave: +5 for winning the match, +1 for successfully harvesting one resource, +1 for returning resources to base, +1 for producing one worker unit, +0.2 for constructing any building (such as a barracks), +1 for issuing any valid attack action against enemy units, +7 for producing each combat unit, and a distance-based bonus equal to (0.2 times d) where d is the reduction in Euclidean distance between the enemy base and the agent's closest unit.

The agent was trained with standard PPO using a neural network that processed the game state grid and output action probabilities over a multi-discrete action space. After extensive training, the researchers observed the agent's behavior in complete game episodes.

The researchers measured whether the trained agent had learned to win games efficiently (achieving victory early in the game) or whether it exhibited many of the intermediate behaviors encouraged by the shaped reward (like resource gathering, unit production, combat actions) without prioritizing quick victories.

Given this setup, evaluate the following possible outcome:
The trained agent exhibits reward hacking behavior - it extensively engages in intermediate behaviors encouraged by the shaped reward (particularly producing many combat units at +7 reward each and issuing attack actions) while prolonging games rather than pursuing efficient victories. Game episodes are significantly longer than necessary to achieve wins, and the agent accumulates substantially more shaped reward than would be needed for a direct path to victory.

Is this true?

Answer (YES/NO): NO